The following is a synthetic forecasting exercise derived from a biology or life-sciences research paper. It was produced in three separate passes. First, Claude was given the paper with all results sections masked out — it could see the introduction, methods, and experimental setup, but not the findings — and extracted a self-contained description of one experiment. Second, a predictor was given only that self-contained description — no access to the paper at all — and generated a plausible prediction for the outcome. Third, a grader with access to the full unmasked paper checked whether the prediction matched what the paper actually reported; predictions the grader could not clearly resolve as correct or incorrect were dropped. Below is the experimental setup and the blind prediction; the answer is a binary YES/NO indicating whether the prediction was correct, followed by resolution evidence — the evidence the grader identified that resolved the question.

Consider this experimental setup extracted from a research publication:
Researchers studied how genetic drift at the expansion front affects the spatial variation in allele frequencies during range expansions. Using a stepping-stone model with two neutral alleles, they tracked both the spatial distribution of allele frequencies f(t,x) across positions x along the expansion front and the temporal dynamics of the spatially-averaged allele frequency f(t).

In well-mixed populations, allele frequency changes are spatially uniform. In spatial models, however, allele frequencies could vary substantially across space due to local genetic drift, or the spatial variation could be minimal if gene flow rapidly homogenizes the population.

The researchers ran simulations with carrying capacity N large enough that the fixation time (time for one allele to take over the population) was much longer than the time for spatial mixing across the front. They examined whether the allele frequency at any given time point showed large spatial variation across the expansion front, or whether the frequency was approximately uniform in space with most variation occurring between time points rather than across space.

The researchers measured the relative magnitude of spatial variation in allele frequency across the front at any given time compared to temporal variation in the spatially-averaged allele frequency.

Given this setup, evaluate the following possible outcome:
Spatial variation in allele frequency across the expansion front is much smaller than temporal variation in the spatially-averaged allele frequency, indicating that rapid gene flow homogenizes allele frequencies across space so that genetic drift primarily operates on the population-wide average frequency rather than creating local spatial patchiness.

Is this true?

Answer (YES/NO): YES